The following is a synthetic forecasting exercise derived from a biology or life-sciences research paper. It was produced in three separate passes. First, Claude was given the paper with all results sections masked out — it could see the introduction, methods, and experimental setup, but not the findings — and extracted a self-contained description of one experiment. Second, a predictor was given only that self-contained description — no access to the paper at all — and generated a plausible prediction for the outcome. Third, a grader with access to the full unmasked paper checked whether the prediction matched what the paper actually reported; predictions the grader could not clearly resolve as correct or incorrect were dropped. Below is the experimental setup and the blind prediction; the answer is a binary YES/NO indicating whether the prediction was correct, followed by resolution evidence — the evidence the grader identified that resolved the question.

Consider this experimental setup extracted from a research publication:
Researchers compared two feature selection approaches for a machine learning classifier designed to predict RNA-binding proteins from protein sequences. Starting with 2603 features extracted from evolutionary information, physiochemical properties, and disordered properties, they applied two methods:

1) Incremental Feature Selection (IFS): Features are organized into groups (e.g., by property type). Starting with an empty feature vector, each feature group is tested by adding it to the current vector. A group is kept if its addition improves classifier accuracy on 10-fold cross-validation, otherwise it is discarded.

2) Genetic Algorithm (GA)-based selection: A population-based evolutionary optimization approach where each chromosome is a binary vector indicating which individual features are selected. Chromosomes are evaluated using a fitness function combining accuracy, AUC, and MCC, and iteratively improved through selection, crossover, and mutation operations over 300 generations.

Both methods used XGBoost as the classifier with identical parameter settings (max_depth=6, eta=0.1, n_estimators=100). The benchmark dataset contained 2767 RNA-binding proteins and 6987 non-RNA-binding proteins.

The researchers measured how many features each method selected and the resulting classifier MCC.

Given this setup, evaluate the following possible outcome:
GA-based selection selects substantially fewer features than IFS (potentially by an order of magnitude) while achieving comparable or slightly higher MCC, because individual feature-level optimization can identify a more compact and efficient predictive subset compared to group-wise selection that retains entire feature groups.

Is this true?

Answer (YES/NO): NO